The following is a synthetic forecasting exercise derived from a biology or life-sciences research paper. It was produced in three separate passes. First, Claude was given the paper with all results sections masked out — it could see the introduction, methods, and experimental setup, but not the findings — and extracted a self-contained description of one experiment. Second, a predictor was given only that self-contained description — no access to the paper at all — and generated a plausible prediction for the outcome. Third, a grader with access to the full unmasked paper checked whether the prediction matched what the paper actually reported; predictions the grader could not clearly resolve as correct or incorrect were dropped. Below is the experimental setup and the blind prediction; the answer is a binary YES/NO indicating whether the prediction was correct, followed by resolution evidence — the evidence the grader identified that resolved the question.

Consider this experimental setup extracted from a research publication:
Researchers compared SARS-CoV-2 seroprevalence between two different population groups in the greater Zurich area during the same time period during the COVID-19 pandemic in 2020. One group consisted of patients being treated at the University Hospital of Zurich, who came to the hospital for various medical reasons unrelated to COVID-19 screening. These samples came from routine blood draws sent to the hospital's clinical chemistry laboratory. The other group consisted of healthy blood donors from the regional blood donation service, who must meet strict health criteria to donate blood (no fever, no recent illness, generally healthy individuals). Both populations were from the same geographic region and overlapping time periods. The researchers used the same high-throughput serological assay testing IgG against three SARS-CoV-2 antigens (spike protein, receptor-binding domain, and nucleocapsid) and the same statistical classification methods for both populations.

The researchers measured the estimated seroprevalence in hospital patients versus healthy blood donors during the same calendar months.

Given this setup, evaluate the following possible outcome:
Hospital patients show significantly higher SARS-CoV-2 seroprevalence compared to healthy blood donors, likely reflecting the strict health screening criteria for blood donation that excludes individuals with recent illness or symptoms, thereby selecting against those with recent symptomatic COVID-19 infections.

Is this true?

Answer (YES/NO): NO